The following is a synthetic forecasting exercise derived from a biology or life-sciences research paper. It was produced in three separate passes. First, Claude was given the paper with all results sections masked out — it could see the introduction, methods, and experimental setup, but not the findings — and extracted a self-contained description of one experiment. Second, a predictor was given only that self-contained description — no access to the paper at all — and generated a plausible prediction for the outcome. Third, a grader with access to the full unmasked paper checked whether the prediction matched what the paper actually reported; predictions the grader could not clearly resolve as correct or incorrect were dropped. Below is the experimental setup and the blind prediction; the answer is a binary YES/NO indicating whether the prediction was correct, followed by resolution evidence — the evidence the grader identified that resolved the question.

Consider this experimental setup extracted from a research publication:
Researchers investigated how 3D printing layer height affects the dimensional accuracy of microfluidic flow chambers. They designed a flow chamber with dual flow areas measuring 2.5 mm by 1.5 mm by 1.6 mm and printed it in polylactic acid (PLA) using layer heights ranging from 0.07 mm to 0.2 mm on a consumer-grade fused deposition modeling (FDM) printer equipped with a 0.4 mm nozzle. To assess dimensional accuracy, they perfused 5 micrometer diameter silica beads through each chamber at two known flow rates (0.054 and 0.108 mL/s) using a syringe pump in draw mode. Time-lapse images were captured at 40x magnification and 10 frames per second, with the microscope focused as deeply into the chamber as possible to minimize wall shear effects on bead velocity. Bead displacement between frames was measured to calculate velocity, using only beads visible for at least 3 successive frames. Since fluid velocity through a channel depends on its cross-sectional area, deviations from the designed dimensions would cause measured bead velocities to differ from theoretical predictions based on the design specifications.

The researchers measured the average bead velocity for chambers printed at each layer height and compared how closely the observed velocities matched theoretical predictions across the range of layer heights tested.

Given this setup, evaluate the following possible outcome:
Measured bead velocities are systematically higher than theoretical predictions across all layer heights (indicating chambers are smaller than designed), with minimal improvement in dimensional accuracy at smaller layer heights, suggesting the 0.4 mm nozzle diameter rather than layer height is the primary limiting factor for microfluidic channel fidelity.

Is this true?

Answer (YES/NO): NO